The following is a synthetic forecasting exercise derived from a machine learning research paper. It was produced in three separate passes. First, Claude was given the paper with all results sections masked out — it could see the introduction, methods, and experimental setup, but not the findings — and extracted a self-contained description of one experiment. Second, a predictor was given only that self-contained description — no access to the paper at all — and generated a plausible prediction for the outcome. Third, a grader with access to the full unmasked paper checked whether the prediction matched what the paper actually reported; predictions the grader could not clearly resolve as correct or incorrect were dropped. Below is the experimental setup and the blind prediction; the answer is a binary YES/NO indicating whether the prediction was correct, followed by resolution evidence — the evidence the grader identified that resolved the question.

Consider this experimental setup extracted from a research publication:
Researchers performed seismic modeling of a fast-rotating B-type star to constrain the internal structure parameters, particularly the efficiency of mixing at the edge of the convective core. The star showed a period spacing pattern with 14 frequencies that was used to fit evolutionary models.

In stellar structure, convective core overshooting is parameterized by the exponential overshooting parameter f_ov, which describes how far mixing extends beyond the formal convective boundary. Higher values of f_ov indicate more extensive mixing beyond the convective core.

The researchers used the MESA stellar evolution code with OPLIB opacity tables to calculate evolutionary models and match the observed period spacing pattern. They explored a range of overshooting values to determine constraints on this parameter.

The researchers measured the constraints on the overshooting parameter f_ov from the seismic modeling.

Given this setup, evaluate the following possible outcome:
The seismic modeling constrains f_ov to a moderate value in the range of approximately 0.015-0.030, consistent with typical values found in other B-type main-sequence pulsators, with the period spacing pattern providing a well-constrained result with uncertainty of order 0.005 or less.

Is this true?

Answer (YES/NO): NO